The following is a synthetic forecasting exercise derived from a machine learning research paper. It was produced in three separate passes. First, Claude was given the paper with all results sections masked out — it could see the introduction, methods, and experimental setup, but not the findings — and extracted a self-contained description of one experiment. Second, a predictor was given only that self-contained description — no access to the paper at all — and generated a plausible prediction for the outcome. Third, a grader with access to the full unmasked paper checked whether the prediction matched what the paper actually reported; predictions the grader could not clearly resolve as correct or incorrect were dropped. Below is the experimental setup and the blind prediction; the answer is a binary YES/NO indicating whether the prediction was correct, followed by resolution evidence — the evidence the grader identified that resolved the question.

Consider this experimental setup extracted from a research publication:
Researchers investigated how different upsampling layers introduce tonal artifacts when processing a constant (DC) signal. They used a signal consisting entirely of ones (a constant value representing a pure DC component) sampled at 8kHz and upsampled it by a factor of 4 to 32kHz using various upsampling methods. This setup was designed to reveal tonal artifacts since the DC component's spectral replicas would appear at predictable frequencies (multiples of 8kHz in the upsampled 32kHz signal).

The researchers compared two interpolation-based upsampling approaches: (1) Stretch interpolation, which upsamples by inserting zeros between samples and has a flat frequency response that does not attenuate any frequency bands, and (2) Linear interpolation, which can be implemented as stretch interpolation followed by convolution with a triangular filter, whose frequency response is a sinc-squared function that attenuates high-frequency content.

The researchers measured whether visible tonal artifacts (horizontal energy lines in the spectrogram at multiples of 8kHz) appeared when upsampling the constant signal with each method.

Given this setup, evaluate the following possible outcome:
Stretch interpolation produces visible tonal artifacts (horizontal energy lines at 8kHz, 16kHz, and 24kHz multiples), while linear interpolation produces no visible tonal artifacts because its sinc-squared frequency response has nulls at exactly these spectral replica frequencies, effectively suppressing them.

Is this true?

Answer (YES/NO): YES